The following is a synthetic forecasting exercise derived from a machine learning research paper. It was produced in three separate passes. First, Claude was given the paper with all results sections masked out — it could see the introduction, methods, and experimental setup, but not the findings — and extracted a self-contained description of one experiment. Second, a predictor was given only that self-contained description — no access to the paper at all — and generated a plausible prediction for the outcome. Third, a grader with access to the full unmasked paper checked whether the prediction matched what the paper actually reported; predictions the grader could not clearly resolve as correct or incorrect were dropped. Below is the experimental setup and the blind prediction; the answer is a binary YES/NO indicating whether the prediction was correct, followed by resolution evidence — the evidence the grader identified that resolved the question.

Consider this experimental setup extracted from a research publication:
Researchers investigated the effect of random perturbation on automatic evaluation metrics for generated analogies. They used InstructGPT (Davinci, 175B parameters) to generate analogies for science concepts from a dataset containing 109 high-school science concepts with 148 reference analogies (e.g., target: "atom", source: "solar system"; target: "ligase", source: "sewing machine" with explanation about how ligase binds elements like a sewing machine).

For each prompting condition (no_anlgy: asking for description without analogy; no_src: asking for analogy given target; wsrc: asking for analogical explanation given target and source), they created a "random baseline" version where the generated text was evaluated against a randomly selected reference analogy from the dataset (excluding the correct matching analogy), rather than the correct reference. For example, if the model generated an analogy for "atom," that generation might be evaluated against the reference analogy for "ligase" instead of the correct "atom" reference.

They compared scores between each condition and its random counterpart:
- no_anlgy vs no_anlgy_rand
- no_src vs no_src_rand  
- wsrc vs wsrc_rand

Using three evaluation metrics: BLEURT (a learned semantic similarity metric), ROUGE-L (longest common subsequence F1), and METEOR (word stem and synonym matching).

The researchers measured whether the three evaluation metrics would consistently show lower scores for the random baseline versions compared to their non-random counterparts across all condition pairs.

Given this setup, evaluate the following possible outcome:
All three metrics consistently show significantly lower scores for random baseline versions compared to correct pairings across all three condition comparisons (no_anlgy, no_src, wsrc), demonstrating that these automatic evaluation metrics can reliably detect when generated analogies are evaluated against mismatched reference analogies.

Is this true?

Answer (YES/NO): NO